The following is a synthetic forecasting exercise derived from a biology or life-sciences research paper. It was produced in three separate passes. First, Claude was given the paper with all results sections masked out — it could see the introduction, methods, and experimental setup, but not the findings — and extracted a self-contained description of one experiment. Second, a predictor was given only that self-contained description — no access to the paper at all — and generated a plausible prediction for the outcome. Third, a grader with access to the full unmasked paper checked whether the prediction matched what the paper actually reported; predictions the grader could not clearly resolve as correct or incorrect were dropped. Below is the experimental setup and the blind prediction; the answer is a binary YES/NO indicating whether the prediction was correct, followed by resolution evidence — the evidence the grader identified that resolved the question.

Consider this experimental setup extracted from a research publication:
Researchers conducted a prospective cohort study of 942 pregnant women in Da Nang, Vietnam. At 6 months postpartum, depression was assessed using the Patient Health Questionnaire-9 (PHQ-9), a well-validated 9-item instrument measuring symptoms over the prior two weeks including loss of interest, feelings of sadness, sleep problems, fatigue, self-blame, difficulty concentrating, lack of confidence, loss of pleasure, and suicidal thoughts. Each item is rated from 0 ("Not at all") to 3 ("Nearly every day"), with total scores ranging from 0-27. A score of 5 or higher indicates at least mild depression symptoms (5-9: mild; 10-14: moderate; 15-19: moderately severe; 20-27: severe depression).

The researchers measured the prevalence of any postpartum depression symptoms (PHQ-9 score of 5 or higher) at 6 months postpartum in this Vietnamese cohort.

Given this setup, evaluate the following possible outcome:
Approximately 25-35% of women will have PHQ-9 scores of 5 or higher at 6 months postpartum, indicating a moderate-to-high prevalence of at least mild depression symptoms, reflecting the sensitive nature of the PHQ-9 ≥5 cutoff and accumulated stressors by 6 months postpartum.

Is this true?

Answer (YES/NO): YES